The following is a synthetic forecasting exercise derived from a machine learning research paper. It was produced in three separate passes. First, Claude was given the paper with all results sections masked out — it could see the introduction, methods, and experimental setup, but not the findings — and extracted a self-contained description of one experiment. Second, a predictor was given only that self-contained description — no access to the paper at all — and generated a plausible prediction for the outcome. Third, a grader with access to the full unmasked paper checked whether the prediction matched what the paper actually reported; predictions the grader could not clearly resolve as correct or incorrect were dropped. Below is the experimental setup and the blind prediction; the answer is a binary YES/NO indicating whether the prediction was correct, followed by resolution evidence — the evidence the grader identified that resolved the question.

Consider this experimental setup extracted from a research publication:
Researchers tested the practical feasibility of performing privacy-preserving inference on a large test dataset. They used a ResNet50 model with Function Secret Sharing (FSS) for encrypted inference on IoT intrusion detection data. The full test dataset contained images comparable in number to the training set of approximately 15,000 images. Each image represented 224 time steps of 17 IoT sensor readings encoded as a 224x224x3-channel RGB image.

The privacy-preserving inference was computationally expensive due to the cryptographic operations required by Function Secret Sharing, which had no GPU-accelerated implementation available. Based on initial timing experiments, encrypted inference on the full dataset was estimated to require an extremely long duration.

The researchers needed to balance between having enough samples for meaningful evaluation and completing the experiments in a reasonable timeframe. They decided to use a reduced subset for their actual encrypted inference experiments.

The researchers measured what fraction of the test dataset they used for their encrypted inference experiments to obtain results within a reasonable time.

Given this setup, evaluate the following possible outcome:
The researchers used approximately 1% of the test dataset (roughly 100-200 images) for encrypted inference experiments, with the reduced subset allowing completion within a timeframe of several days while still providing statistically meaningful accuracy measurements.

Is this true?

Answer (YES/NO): NO